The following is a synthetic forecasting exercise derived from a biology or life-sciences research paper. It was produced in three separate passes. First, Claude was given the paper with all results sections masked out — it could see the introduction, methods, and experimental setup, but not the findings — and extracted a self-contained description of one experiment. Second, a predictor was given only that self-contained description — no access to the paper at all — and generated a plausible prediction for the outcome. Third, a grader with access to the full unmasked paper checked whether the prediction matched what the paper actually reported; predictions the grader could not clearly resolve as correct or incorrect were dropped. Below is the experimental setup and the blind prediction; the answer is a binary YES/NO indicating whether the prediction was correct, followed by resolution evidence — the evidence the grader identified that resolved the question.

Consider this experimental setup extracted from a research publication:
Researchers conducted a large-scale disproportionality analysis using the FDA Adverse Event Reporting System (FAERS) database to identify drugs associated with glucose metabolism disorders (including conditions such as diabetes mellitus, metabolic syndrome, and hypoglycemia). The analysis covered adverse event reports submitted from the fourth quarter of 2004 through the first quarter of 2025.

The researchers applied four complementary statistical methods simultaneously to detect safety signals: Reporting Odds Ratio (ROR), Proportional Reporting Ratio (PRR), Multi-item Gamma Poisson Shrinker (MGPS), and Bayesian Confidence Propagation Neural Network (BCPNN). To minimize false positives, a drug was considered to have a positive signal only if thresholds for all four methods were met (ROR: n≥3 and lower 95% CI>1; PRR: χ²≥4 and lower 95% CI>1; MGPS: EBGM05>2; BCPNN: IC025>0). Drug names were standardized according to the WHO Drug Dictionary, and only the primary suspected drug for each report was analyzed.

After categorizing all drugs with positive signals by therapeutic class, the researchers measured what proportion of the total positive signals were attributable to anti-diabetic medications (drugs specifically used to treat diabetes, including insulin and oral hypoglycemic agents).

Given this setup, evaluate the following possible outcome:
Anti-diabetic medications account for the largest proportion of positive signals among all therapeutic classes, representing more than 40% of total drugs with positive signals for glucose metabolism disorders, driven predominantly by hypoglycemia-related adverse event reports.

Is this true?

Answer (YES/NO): NO